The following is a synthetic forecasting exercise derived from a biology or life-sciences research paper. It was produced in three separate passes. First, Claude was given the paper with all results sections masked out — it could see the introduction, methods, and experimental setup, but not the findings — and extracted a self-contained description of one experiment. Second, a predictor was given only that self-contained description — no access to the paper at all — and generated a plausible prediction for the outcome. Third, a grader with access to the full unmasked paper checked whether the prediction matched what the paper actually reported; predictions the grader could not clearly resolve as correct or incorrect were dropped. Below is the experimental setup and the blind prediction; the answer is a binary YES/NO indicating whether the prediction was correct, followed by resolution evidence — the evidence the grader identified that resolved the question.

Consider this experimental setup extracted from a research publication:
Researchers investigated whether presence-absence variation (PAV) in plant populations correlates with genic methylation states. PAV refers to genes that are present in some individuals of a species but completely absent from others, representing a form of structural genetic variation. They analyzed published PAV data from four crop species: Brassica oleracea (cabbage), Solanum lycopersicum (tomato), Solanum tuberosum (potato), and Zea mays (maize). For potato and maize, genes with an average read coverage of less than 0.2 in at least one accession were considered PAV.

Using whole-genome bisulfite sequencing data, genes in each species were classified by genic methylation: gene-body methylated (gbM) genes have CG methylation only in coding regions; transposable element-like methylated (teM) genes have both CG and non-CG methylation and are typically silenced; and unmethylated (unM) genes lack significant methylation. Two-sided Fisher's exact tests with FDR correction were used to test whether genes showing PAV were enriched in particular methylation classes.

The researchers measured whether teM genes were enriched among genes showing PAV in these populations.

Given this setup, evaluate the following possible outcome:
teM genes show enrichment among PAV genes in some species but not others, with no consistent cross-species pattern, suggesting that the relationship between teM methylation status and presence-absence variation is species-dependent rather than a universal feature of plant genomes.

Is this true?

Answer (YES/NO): NO